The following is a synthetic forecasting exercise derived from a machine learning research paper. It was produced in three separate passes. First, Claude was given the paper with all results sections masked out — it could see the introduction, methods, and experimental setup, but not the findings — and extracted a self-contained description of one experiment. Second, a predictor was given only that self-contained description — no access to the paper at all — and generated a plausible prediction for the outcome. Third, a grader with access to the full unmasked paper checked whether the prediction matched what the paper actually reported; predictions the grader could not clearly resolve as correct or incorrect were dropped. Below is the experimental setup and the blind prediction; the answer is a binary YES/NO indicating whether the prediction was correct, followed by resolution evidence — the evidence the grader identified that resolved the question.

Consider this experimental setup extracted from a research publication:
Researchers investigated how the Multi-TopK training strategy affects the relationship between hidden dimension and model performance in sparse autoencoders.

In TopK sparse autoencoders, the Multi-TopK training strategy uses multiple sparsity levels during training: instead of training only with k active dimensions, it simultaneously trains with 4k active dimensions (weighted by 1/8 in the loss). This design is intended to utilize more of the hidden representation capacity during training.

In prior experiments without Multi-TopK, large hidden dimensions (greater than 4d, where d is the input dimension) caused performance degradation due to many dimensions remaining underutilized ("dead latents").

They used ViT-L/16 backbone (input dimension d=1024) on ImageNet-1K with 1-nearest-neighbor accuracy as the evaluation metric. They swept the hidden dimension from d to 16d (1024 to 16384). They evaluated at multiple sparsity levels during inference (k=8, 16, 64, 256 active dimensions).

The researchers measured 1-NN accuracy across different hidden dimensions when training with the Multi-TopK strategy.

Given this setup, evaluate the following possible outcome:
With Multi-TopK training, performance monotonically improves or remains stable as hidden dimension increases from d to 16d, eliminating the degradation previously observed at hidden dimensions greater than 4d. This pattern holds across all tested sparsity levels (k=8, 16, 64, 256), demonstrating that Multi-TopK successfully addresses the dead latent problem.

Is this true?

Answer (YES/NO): NO